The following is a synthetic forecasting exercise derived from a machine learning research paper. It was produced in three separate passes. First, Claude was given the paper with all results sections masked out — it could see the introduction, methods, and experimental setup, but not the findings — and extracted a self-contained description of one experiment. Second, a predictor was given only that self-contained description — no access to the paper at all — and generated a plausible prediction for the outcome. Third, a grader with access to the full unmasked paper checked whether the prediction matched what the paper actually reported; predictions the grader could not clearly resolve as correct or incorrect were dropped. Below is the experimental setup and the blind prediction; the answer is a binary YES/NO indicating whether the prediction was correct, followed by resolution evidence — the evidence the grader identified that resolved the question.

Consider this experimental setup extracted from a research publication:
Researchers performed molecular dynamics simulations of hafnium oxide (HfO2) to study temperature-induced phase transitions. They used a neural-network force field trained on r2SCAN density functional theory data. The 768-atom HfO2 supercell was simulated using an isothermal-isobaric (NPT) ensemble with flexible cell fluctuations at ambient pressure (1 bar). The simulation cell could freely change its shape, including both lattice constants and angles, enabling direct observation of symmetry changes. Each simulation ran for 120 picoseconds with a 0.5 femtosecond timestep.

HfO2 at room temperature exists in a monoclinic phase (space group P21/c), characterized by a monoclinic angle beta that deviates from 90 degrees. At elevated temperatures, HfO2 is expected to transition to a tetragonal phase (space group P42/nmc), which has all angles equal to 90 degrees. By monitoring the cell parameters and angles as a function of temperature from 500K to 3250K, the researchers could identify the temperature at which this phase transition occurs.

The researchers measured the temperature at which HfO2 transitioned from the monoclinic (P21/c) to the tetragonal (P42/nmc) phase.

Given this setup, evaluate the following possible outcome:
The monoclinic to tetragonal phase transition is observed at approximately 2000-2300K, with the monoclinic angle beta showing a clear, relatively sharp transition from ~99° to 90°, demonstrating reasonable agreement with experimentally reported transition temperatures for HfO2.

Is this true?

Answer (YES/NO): YES